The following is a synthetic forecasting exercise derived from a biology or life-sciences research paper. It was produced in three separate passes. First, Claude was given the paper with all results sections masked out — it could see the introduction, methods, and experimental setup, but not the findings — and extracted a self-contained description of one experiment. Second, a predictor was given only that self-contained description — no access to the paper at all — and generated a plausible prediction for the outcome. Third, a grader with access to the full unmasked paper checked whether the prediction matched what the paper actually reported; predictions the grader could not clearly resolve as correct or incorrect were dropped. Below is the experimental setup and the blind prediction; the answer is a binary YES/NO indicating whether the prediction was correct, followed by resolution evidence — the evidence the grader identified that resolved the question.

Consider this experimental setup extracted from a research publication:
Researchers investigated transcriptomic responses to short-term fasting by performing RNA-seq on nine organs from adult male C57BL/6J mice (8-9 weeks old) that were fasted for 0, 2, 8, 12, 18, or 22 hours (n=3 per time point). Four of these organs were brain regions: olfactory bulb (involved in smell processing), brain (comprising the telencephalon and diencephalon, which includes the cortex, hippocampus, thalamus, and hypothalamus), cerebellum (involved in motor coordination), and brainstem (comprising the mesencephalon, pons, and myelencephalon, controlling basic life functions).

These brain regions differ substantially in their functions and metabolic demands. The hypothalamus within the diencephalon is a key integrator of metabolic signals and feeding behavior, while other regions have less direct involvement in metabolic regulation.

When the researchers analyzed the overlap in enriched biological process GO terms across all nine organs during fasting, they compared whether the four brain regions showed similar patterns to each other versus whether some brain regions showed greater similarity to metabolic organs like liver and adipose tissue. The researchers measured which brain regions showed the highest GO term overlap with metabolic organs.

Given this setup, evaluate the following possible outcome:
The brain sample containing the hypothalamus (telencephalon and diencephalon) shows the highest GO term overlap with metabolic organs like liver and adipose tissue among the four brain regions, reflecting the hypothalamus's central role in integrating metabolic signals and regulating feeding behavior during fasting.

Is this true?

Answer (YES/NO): YES